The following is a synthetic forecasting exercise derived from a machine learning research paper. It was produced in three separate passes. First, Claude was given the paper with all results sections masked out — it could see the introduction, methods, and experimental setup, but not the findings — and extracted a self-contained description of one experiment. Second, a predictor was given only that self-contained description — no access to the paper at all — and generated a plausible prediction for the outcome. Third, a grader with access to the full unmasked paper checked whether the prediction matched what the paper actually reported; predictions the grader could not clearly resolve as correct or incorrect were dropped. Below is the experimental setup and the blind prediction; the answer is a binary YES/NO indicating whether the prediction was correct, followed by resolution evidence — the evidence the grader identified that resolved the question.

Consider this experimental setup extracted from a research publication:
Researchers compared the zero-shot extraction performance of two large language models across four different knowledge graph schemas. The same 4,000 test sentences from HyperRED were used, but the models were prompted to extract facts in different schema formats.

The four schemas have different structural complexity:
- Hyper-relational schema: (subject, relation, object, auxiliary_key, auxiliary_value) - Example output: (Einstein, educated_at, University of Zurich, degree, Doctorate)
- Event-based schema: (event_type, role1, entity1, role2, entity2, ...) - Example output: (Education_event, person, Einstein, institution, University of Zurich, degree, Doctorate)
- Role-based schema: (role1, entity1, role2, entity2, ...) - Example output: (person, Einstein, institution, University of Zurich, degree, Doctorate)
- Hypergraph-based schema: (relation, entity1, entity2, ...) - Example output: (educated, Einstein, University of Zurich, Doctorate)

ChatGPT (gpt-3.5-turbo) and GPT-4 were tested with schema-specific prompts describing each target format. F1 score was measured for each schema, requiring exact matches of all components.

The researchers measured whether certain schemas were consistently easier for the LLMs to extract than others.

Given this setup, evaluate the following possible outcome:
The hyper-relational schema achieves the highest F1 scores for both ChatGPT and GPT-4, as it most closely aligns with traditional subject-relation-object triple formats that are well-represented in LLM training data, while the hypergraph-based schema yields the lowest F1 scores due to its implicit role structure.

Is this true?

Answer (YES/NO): NO